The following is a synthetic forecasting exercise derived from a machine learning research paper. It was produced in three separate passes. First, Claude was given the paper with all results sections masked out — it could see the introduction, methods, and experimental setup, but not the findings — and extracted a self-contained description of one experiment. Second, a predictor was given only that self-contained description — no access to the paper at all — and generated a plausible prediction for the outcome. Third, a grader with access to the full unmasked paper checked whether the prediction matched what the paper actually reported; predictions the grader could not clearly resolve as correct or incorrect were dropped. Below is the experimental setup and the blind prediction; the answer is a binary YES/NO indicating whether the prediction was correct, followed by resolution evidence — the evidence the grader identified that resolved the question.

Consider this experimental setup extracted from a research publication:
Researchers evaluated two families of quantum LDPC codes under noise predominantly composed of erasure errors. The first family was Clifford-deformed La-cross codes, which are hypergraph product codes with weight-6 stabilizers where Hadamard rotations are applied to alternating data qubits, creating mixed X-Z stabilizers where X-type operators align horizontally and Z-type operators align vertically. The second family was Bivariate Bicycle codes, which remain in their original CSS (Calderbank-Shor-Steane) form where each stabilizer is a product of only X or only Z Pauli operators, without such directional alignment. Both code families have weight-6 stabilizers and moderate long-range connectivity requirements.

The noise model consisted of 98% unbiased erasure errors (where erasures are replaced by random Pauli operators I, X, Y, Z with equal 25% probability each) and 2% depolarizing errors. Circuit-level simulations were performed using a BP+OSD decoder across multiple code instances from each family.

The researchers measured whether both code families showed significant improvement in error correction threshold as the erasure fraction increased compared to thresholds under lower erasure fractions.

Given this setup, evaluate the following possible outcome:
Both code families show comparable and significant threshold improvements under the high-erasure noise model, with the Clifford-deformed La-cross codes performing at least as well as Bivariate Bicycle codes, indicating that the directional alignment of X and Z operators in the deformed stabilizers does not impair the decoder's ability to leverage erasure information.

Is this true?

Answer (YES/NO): NO